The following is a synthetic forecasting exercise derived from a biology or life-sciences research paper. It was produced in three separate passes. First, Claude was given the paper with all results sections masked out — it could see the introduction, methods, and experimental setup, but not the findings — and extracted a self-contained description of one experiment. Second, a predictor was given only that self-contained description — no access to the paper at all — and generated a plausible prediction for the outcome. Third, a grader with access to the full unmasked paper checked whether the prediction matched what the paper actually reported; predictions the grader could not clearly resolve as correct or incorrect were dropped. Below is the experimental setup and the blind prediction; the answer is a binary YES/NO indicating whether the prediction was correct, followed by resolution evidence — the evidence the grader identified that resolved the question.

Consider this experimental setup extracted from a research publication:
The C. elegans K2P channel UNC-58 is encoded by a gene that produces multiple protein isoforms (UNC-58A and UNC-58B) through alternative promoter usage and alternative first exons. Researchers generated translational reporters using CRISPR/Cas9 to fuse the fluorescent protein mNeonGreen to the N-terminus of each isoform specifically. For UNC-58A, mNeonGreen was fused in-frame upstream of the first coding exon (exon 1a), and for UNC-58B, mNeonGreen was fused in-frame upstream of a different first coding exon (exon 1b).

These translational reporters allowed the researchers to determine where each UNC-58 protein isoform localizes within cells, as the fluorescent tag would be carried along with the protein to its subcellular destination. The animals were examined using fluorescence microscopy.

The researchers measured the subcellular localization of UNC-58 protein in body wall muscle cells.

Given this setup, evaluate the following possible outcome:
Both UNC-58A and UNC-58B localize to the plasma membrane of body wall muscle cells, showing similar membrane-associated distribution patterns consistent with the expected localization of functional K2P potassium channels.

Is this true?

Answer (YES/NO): YES